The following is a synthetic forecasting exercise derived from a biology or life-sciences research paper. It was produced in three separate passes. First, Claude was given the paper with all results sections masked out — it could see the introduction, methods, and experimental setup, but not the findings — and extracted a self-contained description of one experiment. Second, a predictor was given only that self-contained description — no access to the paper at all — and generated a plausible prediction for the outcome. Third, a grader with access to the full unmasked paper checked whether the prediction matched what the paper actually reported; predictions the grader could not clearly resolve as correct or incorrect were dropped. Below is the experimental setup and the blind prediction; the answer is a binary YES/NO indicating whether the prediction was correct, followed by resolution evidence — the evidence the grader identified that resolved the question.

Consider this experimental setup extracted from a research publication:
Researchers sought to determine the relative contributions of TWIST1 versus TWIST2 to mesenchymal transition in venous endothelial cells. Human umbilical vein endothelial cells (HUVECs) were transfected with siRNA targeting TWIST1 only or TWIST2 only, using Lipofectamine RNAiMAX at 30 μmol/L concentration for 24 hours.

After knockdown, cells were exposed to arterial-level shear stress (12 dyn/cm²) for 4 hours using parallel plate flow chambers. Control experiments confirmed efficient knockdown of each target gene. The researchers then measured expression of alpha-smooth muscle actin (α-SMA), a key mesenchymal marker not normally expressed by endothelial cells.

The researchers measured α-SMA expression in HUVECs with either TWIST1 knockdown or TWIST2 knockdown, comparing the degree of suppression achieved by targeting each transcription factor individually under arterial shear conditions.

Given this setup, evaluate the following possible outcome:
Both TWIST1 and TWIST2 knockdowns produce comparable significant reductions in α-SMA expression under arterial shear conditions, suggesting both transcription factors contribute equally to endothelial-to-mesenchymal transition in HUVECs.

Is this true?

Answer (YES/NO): NO